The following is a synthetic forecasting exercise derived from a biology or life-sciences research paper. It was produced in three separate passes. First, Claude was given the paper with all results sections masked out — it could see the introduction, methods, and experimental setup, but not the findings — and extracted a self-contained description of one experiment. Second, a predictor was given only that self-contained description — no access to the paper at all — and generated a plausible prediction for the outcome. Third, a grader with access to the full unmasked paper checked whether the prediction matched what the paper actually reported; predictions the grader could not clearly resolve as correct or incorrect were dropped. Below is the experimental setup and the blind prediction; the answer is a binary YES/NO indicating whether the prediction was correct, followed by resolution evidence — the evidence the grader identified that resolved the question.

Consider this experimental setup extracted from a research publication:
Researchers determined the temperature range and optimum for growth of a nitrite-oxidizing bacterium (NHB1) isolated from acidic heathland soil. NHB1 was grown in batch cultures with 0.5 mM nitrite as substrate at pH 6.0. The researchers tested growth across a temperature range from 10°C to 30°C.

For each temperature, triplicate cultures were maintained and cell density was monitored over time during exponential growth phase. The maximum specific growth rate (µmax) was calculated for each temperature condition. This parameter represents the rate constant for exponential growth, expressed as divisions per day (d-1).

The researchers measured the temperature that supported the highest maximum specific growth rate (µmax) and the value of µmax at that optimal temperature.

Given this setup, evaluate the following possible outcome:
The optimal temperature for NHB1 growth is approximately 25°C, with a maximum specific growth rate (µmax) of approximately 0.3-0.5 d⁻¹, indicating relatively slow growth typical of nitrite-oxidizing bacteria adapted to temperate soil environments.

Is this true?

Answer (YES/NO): NO